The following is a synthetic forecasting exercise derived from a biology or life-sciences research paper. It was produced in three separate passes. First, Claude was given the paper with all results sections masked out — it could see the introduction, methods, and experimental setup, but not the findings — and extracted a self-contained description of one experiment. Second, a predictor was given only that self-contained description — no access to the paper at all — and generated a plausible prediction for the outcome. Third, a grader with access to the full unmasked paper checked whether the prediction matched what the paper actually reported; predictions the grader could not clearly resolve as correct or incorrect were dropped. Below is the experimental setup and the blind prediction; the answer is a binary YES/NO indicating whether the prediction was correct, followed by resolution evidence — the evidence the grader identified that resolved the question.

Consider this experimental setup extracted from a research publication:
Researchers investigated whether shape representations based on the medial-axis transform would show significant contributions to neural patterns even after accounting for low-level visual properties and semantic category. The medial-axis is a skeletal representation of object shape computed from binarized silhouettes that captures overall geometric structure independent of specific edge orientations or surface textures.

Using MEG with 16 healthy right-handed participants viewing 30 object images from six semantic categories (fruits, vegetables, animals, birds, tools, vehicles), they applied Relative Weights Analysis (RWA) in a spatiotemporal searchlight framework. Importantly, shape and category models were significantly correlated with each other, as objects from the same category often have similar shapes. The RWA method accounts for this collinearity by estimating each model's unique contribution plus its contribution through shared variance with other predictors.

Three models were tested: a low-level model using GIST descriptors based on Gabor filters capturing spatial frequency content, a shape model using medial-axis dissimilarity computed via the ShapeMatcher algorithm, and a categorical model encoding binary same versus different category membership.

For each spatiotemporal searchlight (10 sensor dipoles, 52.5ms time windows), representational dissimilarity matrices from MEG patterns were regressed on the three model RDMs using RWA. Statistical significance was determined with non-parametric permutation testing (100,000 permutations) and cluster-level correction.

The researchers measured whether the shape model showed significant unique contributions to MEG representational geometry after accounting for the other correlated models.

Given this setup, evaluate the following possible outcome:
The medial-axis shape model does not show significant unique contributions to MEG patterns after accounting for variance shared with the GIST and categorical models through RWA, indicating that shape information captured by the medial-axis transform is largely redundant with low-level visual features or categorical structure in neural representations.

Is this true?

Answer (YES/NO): NO